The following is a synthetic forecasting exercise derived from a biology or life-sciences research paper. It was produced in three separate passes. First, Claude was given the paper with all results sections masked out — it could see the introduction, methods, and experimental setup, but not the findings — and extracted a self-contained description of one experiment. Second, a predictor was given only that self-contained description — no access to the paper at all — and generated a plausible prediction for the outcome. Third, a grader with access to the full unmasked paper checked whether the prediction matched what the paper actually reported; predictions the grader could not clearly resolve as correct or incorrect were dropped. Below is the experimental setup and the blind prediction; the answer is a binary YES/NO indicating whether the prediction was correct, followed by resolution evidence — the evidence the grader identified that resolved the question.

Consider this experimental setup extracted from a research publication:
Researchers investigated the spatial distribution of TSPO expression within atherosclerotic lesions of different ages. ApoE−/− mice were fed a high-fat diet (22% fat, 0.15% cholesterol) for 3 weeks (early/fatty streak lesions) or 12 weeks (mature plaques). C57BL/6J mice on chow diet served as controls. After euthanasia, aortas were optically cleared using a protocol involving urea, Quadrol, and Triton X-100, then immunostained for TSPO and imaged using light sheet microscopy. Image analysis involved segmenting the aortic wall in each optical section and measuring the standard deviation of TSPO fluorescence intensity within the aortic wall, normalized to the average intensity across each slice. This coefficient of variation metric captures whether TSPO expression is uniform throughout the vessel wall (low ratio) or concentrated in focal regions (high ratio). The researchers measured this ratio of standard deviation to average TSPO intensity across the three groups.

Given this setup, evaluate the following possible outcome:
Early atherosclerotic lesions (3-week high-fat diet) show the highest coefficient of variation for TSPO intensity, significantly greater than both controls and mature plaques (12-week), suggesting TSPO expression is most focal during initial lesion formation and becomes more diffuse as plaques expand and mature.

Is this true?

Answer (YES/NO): NO